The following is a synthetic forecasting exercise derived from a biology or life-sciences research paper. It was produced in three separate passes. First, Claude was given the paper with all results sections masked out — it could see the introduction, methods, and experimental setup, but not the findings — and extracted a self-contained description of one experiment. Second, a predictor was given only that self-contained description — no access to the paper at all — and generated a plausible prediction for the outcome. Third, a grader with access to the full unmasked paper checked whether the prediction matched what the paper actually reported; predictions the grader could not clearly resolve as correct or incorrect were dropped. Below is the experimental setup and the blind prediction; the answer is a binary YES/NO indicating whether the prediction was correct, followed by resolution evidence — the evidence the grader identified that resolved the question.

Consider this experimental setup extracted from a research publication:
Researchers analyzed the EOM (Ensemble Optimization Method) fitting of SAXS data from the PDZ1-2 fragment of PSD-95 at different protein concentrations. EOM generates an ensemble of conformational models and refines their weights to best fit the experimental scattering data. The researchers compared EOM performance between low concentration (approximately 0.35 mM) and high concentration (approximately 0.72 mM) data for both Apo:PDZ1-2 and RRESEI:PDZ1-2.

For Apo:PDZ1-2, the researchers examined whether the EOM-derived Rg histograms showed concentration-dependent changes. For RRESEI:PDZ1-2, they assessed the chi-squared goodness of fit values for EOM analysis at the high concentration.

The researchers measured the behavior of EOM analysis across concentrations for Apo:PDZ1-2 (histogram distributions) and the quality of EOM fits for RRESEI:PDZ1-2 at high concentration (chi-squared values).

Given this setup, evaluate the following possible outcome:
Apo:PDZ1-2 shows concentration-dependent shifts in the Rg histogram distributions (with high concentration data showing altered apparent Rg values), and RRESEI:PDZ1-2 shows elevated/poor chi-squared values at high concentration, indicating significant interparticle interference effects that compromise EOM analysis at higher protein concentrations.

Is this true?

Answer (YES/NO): YES